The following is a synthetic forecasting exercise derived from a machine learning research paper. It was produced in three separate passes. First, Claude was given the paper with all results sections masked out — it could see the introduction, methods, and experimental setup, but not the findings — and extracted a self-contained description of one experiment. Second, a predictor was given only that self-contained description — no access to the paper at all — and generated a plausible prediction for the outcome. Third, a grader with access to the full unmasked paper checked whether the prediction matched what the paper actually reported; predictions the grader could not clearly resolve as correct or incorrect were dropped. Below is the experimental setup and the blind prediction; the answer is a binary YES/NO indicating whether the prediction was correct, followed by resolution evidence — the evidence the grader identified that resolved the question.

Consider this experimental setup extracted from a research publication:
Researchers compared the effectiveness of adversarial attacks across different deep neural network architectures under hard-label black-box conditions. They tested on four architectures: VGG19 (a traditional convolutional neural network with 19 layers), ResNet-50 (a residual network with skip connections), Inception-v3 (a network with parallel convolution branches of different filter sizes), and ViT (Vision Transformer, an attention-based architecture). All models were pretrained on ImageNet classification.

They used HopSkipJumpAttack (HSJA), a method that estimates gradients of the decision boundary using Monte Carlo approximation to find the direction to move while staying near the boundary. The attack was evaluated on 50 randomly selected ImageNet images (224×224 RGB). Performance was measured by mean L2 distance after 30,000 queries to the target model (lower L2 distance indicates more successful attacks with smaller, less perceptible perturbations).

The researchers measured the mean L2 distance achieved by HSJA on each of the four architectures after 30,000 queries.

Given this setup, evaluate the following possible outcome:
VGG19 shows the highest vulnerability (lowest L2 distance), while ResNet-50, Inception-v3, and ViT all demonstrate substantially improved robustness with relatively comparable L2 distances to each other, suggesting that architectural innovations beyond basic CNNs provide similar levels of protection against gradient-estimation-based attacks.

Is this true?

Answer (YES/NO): NO